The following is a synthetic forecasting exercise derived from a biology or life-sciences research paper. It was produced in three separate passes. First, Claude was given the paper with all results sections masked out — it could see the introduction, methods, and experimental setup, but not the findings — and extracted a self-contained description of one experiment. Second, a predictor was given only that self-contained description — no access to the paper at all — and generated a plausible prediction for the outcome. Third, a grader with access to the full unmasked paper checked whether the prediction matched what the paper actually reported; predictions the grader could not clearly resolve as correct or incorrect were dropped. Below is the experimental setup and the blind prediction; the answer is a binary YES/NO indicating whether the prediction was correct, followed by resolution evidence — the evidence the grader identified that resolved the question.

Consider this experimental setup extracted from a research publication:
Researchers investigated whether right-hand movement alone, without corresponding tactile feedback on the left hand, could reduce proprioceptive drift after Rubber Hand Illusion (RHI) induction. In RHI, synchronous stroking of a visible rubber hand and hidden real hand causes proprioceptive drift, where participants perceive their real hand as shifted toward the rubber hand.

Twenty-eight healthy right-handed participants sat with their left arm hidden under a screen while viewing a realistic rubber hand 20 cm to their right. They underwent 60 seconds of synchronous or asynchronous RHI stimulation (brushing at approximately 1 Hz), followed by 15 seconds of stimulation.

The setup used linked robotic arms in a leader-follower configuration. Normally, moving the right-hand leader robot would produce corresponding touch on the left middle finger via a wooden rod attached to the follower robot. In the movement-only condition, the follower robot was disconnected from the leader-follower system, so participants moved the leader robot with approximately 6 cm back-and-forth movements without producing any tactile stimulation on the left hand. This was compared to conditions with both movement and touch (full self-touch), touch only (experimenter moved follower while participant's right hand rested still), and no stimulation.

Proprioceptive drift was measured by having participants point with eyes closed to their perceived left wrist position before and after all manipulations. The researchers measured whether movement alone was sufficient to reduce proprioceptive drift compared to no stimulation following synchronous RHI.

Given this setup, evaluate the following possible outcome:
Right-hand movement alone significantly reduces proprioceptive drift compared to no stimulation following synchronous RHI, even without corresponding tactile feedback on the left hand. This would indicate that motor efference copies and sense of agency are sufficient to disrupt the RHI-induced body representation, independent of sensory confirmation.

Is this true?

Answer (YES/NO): NO